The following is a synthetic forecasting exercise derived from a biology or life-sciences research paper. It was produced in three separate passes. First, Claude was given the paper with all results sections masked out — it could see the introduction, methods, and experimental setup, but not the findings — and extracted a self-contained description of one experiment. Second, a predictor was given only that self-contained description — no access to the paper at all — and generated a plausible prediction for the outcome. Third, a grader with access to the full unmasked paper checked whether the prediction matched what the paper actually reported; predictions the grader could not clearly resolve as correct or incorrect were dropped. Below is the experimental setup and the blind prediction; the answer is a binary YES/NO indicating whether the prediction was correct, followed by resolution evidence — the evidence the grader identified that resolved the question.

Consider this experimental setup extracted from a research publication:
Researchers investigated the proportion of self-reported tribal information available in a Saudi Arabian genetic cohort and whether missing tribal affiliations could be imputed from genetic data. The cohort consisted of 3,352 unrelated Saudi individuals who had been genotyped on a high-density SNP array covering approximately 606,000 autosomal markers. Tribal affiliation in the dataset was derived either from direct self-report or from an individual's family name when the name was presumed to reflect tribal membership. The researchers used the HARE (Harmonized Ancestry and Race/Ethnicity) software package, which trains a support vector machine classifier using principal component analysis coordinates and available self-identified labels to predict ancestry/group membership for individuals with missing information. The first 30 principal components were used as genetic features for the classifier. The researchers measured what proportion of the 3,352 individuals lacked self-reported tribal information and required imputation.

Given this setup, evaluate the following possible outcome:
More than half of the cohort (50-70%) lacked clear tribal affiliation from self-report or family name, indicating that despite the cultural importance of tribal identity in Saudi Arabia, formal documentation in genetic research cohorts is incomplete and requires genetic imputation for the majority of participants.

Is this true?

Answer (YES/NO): NO